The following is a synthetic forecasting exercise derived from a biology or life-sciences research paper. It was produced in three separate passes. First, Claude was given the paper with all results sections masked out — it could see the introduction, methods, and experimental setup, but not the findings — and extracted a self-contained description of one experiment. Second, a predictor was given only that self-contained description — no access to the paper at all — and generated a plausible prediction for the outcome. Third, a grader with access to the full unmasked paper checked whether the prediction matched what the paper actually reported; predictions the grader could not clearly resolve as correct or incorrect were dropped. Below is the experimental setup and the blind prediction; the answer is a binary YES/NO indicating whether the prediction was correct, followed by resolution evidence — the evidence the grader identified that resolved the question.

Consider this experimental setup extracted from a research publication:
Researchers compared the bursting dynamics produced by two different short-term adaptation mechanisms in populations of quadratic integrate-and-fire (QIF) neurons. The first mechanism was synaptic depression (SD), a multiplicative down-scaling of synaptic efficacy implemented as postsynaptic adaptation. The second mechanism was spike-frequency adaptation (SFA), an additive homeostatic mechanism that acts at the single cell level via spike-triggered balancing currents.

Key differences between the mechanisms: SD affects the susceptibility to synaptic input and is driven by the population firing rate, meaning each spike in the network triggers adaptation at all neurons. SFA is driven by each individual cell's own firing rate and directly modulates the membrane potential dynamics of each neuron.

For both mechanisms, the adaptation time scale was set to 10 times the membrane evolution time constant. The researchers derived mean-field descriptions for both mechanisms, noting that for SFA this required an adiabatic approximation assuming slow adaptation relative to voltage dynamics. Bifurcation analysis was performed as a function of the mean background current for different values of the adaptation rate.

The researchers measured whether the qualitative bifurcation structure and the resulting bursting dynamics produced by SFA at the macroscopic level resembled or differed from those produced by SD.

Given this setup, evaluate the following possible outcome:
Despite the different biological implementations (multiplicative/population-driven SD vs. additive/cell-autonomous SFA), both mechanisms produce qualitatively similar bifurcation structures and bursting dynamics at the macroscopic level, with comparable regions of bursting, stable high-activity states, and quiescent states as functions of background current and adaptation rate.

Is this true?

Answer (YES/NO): YES